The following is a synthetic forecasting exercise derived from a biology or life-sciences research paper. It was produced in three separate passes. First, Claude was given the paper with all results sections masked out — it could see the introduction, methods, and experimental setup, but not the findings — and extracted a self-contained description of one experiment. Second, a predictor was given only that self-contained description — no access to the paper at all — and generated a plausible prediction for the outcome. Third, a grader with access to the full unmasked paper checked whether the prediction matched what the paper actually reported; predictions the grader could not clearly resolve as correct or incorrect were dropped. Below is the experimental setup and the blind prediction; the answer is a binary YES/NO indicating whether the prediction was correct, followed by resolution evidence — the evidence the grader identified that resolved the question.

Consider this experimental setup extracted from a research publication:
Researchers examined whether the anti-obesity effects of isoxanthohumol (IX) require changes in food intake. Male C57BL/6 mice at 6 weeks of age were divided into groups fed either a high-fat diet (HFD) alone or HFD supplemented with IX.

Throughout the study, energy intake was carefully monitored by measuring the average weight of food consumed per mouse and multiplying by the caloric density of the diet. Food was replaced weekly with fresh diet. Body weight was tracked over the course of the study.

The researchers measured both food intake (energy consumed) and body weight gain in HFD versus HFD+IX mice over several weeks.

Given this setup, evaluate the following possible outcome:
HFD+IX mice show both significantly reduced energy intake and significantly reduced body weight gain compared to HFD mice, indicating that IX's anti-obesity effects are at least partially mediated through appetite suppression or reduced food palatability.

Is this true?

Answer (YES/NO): NO